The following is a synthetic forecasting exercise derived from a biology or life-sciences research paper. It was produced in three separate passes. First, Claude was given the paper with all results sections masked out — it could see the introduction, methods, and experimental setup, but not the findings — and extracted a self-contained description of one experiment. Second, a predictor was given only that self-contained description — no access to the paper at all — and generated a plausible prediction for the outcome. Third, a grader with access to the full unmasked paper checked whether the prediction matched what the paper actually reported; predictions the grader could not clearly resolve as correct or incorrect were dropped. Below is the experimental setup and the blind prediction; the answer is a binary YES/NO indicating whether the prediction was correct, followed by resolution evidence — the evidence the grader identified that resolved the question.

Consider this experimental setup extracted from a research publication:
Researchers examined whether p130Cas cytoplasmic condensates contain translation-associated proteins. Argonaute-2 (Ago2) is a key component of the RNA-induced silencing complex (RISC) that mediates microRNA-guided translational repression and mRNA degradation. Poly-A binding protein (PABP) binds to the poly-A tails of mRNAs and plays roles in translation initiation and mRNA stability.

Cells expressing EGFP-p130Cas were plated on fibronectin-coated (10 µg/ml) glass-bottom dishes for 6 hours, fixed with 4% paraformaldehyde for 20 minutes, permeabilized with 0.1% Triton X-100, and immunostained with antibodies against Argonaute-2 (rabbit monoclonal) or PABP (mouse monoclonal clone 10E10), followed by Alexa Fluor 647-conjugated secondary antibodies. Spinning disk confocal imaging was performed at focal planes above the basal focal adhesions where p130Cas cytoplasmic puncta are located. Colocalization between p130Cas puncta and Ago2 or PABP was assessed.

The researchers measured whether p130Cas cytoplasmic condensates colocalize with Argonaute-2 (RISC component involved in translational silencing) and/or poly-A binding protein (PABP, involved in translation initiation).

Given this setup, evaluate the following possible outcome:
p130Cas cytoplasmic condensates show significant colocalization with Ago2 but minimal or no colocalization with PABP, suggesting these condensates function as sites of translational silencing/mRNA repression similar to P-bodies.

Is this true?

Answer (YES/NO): NO